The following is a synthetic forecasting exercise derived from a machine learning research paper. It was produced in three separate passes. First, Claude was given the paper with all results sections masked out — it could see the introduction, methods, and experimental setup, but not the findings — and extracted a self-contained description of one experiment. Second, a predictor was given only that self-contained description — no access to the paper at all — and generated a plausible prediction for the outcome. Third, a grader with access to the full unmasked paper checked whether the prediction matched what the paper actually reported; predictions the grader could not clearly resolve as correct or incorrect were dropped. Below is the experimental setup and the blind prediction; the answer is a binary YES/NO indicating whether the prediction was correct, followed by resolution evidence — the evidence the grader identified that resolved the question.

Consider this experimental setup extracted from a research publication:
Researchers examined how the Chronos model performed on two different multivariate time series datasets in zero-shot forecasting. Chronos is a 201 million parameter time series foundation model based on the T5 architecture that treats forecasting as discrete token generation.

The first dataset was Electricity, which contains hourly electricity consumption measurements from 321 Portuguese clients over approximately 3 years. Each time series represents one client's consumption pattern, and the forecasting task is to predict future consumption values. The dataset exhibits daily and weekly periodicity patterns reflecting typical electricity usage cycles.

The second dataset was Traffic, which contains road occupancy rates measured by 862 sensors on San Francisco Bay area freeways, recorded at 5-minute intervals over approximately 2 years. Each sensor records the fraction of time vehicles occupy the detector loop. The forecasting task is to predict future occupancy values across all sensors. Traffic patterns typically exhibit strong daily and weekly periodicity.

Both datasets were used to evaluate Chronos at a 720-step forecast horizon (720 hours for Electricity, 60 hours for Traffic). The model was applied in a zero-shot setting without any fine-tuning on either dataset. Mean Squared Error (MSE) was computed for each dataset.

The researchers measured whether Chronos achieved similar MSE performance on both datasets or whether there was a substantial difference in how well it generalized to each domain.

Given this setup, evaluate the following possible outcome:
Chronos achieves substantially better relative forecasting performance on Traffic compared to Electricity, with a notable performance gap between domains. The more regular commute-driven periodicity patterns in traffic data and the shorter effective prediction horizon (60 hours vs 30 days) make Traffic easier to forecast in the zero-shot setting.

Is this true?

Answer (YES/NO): NO